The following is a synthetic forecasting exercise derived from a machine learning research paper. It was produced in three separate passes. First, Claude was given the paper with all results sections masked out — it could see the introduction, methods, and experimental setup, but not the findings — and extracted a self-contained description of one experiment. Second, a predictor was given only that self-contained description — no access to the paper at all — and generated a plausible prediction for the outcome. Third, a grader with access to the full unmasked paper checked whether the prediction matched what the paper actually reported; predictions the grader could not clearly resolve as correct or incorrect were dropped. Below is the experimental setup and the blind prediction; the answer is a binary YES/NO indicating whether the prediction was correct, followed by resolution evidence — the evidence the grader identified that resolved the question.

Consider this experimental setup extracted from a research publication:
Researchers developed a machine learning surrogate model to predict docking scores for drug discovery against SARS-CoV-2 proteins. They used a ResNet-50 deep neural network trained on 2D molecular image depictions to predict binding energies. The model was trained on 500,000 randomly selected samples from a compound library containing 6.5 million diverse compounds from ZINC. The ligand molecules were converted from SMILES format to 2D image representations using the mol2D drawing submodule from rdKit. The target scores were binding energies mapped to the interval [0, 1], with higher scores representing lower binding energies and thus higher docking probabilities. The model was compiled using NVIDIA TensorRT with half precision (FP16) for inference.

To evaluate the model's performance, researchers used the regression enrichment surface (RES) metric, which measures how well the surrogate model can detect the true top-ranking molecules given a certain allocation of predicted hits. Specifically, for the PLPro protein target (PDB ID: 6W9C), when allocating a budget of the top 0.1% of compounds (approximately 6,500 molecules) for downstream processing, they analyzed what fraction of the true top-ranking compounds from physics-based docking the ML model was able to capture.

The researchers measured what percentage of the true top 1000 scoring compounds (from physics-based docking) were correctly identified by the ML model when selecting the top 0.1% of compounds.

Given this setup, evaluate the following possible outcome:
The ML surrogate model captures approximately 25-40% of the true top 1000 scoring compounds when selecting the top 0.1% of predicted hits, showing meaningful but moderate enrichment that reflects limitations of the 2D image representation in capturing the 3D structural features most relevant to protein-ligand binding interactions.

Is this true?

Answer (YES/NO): NO